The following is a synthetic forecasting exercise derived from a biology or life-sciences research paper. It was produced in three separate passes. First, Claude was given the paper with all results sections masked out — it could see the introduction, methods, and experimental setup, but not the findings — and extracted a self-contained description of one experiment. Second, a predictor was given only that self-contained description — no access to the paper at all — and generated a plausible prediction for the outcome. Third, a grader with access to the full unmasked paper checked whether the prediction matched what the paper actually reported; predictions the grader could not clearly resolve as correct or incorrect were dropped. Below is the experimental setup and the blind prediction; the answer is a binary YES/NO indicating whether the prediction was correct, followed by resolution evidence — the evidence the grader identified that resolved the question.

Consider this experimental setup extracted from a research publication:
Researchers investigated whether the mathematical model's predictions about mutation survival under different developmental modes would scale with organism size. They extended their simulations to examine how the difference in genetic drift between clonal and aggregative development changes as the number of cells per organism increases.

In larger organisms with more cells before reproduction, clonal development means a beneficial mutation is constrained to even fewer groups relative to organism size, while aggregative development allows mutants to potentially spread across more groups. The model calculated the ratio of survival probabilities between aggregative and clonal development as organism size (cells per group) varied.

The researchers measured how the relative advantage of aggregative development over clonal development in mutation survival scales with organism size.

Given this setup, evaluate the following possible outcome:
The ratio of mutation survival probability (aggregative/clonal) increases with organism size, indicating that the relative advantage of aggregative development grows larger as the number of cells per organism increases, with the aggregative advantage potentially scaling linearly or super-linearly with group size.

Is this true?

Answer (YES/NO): YES